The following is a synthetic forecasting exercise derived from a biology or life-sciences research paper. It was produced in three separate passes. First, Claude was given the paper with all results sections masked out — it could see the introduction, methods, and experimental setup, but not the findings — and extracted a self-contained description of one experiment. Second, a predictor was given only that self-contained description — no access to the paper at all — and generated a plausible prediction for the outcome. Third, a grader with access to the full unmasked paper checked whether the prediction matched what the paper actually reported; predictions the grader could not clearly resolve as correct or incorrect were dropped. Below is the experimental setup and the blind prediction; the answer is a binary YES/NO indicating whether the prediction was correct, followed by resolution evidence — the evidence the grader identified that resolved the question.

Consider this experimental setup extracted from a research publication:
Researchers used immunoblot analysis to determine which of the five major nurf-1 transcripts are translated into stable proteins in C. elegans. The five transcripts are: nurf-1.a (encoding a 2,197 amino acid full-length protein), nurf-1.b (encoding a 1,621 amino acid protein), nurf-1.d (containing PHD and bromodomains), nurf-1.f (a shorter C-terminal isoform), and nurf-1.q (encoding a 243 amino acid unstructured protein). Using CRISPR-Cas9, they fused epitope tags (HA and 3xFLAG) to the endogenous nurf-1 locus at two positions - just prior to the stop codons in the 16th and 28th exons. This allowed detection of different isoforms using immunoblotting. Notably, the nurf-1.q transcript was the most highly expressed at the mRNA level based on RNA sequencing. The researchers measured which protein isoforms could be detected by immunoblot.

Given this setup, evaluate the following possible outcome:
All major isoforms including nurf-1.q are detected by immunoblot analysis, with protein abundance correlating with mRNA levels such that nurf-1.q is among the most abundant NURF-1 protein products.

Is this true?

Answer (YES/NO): NO